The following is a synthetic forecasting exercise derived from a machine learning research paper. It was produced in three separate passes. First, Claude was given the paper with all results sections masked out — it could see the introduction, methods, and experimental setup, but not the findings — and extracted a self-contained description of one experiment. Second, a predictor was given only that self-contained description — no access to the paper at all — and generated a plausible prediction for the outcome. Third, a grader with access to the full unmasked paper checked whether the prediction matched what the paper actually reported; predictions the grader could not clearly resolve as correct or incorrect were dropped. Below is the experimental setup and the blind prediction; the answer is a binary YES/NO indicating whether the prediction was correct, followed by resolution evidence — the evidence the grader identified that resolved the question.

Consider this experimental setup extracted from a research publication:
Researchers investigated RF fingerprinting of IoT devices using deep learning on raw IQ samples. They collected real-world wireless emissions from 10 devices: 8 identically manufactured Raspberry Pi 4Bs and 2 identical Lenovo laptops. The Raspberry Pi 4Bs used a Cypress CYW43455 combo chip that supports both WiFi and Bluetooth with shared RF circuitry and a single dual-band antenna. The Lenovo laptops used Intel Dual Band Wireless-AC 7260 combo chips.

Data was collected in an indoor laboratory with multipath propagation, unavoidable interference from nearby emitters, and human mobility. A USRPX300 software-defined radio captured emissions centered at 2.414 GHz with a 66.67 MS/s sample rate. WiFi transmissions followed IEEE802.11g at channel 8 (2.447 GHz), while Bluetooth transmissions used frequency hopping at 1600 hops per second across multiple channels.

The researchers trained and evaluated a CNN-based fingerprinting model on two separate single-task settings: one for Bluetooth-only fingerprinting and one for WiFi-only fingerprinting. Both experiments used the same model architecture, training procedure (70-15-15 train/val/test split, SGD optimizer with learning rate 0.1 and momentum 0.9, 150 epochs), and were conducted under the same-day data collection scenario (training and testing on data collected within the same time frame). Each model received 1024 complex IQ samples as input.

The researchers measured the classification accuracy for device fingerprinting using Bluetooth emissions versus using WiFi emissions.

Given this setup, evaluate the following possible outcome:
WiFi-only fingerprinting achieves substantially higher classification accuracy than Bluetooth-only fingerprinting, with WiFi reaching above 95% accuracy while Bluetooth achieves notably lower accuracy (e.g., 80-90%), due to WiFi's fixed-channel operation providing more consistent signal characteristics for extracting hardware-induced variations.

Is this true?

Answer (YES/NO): NO